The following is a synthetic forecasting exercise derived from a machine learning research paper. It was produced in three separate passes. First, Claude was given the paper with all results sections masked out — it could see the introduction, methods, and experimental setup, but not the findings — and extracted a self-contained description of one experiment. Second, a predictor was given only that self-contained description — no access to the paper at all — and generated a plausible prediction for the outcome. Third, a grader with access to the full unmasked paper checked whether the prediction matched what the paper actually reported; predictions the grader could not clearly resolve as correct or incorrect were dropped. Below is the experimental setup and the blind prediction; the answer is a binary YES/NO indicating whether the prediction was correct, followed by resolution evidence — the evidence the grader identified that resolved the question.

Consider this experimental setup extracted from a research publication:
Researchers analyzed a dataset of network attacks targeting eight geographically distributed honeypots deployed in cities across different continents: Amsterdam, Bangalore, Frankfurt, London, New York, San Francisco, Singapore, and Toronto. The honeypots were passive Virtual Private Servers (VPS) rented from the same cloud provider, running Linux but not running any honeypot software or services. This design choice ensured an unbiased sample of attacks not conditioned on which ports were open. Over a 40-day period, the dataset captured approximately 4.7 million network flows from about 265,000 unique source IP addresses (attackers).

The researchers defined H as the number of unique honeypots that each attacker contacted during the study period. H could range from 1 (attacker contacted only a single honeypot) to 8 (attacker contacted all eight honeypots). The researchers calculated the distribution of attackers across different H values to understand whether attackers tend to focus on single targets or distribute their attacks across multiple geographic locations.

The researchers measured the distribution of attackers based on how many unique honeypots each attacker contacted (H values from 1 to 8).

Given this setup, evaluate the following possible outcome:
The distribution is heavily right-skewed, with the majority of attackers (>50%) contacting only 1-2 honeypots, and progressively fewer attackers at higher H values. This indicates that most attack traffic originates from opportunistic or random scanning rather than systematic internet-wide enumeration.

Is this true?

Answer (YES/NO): NO